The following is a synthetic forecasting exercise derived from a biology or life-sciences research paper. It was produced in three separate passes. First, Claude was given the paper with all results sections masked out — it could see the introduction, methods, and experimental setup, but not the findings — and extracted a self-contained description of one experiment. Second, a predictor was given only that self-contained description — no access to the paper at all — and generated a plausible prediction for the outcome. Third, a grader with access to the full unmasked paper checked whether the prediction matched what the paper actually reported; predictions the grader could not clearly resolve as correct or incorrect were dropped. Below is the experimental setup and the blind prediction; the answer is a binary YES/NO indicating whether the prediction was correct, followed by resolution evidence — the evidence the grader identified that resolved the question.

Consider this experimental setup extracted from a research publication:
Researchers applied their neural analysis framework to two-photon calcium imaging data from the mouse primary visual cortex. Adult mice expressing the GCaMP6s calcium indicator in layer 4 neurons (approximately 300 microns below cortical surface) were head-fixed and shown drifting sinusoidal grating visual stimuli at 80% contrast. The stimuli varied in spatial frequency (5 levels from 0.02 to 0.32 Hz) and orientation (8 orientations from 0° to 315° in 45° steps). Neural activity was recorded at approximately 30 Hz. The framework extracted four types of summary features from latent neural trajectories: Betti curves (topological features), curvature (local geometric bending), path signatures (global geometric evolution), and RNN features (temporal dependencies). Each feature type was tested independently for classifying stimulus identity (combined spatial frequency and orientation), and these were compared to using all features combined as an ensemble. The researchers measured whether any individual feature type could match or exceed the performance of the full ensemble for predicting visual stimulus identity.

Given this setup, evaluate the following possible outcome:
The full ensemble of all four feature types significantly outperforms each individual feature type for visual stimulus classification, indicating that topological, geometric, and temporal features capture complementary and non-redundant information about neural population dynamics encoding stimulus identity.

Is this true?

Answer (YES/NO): NO